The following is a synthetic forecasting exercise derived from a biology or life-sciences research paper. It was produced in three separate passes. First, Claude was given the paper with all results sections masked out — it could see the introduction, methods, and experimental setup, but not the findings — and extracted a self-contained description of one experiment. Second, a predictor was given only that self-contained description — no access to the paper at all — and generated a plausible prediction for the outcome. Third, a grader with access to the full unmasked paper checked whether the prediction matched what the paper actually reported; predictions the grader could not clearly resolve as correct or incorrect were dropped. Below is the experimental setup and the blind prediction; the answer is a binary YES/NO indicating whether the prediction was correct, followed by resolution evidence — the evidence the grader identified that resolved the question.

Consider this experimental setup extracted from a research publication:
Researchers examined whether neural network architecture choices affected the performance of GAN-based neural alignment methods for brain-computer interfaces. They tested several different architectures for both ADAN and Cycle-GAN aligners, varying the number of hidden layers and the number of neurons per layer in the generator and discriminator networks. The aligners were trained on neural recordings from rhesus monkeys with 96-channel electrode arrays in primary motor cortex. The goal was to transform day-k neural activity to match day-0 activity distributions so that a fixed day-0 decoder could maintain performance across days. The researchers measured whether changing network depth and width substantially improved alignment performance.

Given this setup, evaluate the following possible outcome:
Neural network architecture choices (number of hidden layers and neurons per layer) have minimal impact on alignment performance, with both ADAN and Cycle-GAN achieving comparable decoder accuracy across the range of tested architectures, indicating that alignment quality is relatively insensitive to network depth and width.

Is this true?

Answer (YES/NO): YES